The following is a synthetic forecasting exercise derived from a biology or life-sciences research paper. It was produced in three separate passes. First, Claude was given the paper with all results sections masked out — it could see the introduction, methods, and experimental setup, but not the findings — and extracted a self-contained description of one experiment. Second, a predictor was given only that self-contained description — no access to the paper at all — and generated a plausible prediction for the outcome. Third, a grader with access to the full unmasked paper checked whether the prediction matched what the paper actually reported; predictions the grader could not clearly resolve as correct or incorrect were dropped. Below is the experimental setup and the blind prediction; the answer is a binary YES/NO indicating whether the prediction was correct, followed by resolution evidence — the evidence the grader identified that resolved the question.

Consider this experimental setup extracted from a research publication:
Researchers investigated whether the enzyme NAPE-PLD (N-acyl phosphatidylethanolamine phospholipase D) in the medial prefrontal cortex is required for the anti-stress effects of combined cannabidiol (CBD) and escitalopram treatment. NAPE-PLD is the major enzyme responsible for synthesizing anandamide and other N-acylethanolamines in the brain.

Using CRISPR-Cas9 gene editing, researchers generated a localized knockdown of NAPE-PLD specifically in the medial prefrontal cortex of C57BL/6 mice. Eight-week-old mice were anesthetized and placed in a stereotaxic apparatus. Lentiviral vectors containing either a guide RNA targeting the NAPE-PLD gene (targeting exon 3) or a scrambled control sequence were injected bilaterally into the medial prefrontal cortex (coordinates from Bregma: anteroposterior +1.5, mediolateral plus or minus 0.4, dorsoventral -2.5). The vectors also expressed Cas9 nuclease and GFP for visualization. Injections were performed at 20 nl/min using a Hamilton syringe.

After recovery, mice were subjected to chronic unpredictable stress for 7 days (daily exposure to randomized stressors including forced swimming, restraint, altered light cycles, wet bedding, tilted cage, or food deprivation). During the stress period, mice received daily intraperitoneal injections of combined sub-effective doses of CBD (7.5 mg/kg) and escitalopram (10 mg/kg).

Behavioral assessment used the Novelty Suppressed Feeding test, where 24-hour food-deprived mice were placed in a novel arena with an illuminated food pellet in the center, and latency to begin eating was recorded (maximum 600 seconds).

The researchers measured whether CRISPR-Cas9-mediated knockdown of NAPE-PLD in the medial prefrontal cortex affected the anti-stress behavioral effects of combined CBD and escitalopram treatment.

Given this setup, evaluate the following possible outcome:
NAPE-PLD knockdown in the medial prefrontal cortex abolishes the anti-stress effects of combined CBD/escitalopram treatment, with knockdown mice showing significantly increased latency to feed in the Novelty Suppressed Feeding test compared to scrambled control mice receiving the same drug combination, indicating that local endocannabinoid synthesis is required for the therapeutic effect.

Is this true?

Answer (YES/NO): YES